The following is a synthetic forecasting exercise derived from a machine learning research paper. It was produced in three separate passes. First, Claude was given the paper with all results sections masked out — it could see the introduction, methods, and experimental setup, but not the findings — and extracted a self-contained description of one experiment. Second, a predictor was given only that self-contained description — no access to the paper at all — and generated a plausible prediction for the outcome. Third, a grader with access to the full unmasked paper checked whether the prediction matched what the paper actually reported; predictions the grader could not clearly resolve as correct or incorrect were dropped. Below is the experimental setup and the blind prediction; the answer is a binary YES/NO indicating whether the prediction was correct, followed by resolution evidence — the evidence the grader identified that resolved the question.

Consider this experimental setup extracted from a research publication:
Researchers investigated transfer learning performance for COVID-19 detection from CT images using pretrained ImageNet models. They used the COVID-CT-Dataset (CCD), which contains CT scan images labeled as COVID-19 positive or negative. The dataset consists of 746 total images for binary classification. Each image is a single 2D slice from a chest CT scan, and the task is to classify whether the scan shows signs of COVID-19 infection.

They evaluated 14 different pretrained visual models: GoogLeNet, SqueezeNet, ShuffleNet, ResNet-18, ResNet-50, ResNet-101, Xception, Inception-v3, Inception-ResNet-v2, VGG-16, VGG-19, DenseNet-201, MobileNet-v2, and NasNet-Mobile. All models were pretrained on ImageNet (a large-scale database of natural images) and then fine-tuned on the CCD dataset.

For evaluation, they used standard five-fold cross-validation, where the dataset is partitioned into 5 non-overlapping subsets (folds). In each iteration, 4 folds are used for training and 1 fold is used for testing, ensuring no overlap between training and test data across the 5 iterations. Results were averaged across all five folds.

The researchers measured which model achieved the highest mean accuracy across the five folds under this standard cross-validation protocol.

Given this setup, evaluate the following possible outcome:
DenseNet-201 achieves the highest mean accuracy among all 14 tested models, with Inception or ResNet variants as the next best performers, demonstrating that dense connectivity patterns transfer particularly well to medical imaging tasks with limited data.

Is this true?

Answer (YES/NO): NO